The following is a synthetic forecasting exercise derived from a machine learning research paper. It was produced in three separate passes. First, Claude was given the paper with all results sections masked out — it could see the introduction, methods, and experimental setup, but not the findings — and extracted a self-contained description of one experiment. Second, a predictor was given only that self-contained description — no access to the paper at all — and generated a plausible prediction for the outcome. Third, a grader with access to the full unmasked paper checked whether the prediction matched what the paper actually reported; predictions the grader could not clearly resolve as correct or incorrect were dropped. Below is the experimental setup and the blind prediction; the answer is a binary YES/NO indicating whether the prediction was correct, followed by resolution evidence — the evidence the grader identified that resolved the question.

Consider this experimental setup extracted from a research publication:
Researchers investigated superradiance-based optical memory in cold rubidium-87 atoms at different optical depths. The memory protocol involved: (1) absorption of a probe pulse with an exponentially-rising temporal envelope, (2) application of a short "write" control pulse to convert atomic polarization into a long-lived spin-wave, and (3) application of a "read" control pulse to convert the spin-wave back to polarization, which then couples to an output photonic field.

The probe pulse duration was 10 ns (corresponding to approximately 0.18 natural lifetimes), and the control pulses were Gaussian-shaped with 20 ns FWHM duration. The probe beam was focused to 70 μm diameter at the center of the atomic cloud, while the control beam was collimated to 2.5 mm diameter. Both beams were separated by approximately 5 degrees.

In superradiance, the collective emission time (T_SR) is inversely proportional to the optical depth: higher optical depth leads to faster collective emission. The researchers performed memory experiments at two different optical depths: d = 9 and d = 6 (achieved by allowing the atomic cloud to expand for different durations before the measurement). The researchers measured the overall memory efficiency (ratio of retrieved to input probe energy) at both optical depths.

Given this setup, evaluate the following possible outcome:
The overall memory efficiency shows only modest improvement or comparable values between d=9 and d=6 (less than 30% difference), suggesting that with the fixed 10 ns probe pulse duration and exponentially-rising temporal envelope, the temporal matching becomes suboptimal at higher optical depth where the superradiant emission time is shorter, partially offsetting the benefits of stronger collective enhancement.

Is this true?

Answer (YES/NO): NO